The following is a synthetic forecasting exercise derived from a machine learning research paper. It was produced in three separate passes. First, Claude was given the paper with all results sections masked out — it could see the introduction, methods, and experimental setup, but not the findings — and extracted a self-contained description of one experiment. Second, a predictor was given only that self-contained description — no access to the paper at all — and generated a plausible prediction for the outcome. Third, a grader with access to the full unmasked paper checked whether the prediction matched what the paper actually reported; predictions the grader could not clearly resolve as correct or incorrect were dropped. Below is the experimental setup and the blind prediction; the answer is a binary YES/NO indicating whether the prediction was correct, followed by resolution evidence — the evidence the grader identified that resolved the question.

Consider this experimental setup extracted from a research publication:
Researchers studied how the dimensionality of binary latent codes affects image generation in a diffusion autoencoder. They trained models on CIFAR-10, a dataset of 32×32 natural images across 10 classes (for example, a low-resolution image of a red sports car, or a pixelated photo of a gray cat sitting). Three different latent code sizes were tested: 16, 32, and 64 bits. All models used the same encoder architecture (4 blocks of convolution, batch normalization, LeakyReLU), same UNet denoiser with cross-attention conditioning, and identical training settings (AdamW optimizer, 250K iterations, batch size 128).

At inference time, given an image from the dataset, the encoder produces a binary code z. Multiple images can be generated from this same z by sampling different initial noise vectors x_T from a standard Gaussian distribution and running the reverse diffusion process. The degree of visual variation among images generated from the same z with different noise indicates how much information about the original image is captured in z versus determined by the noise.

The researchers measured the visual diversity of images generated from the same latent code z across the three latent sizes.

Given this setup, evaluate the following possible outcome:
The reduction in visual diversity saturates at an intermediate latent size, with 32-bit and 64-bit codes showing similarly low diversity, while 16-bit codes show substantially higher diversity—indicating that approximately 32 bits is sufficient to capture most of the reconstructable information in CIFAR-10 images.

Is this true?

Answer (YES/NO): NO